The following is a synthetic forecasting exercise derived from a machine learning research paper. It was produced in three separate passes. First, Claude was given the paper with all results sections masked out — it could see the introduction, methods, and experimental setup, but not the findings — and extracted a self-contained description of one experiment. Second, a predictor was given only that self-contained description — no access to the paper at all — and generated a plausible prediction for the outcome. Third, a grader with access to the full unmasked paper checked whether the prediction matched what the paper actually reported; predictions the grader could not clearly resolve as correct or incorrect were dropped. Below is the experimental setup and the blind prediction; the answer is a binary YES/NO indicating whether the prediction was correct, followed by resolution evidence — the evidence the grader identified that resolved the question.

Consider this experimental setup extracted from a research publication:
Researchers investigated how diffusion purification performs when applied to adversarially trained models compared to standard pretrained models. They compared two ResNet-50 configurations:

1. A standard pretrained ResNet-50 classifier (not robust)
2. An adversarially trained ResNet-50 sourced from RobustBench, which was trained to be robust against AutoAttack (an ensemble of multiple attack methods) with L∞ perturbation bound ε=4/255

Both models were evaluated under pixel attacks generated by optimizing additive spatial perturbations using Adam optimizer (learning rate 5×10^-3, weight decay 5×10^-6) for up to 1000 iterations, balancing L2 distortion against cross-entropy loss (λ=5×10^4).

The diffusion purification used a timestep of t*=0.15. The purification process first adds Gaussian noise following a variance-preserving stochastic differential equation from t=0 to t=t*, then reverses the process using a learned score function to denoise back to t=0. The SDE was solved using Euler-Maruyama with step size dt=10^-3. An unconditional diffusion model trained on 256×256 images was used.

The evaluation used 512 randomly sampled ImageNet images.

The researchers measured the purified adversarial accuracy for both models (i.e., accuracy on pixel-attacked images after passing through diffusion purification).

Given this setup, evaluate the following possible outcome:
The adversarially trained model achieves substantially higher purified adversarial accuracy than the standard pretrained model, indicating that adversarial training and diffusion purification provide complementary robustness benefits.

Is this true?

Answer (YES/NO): NO